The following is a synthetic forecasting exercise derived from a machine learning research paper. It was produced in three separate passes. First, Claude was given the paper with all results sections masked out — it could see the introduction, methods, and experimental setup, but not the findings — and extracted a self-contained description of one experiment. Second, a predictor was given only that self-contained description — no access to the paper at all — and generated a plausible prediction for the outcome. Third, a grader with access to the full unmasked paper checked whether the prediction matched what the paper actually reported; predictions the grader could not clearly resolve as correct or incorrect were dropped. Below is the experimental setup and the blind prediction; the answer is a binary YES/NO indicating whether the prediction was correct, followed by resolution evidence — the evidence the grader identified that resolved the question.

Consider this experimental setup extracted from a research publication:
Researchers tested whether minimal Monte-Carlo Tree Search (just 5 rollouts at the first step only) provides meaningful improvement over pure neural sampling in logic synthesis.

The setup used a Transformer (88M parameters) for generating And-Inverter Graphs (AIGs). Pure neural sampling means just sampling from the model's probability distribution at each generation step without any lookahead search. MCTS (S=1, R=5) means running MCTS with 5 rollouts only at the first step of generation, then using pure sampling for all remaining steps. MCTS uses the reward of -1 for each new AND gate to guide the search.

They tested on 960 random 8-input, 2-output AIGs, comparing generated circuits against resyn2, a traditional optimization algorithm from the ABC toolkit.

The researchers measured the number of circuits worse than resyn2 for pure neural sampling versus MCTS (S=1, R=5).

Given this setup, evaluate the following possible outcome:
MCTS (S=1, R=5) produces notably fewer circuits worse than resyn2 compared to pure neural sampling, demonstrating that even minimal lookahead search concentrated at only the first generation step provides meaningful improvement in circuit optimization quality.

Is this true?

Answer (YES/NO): YES